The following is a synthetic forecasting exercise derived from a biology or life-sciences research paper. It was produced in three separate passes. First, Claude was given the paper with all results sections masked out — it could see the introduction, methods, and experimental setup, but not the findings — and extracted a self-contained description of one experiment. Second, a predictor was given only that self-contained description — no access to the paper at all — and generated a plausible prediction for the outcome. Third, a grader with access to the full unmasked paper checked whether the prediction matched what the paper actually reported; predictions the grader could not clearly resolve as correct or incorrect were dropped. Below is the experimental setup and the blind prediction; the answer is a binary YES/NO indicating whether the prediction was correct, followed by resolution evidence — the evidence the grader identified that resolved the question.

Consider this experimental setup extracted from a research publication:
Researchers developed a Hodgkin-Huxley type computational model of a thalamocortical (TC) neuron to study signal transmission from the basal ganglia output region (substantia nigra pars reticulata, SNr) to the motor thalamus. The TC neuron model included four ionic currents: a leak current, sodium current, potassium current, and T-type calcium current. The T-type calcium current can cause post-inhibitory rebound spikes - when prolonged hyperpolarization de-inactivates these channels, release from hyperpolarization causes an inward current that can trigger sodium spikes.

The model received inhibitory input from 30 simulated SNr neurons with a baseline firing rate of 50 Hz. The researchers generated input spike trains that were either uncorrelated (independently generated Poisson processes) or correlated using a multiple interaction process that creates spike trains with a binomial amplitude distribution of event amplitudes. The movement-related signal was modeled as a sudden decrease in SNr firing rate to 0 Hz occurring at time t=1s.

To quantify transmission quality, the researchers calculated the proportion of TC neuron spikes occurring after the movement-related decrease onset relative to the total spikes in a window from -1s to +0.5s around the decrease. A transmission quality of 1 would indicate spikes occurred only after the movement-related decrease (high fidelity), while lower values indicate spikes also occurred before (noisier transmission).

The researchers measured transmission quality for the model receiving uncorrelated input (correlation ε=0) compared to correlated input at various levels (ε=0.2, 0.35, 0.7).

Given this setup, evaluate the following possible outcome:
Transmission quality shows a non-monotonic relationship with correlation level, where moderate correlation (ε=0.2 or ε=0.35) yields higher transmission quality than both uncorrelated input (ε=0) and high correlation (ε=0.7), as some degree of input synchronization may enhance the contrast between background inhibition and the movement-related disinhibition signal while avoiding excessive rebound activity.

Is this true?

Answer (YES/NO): NO